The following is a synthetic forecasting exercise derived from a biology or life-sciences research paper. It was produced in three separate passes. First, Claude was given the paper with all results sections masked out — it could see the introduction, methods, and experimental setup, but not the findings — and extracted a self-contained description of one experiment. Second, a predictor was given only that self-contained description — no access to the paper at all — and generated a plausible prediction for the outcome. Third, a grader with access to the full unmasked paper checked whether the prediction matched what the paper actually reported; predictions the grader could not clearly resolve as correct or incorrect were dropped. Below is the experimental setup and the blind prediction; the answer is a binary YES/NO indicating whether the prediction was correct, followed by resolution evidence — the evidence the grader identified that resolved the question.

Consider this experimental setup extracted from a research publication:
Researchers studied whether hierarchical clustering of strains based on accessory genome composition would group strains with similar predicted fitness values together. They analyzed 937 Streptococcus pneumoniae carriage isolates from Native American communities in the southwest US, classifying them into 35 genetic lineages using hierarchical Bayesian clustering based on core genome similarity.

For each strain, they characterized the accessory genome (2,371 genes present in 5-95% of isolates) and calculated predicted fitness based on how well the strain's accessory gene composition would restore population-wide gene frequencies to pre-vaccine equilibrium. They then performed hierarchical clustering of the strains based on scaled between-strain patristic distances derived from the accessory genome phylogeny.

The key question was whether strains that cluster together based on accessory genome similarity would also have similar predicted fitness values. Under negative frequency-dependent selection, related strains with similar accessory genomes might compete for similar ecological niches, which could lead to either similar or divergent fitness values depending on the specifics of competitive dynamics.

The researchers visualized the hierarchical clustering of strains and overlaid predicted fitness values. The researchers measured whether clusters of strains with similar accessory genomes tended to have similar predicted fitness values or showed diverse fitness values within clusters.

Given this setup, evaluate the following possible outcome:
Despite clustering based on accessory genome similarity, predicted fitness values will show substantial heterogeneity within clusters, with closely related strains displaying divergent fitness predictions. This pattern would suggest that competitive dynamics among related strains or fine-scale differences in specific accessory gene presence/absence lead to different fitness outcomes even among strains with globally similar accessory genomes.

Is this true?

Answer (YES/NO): YES